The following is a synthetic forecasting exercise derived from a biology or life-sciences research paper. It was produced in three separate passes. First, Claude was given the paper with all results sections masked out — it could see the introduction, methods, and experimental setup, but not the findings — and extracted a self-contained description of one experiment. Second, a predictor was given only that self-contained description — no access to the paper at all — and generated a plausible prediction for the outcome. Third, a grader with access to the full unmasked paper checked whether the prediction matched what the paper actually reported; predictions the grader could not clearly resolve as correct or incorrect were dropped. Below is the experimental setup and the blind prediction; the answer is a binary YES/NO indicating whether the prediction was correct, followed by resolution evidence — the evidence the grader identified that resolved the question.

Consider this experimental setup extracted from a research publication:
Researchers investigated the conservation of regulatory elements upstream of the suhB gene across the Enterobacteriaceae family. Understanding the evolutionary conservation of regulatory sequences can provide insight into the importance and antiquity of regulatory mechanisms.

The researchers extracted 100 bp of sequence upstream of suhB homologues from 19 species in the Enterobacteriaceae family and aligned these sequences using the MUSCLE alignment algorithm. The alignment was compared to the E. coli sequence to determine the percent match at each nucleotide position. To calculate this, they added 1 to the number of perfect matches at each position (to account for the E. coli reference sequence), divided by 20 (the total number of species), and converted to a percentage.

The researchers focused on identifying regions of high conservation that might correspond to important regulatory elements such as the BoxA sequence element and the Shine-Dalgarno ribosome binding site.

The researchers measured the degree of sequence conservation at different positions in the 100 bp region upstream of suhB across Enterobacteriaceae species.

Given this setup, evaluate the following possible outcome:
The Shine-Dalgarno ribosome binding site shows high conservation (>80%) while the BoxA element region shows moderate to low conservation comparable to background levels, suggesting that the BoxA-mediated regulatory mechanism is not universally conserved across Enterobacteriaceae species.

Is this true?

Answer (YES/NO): NO